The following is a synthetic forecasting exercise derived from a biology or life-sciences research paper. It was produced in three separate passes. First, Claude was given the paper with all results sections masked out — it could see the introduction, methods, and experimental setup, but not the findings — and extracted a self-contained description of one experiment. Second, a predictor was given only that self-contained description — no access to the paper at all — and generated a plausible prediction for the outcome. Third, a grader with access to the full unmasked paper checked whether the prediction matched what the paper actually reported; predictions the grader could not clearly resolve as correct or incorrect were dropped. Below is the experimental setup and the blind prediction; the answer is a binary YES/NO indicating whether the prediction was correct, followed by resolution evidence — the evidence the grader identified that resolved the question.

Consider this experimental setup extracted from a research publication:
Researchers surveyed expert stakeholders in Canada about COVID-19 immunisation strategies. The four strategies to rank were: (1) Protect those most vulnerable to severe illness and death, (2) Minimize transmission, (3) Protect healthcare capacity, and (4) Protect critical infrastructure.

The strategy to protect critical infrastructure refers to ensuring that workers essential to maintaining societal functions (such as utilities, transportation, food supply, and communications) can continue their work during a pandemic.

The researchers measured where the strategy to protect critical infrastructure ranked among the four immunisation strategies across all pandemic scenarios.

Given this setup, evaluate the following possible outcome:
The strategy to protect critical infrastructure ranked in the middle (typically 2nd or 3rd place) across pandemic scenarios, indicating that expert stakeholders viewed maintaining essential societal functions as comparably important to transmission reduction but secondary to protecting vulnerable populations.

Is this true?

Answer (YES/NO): NO